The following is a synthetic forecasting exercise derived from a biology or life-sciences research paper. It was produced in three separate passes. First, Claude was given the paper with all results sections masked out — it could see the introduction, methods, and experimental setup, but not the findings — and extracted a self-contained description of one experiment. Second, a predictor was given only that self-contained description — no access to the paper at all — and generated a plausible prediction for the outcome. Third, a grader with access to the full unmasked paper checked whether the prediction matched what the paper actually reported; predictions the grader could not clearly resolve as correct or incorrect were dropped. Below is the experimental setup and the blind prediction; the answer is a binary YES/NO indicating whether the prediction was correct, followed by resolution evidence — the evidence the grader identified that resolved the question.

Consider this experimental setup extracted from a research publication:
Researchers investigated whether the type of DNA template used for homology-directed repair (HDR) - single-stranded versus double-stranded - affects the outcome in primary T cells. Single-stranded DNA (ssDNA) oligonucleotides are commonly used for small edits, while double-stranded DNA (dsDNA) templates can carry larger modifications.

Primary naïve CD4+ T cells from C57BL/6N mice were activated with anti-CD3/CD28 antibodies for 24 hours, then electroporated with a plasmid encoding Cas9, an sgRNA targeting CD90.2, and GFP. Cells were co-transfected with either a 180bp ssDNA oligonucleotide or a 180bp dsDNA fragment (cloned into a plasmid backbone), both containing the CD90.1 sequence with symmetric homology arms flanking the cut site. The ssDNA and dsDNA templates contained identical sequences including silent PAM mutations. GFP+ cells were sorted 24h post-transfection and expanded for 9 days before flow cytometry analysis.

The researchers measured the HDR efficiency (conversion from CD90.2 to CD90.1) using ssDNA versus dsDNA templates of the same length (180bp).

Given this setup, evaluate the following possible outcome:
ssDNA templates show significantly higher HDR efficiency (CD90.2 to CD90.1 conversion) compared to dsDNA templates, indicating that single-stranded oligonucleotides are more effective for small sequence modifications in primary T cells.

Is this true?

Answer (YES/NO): NO